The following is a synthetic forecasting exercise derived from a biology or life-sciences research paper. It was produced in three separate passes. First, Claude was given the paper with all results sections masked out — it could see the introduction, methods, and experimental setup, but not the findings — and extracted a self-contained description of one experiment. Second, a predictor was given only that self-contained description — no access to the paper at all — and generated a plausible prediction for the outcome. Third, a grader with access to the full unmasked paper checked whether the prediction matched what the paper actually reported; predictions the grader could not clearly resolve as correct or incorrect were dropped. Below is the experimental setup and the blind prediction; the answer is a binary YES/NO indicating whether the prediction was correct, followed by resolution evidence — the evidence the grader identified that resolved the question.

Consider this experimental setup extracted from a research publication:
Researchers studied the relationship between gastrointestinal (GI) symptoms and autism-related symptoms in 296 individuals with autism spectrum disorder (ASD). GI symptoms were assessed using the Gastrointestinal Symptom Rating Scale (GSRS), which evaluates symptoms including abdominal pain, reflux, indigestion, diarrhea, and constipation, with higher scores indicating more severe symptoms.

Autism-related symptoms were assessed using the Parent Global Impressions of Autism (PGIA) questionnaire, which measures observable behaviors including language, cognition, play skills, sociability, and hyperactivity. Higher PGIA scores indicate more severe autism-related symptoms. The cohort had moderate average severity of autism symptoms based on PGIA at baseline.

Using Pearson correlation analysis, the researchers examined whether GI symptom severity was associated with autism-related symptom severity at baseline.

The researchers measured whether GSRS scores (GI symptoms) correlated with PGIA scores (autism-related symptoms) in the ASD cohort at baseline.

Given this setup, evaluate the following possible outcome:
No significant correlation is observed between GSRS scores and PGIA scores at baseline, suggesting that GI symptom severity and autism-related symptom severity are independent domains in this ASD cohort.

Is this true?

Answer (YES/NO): YES